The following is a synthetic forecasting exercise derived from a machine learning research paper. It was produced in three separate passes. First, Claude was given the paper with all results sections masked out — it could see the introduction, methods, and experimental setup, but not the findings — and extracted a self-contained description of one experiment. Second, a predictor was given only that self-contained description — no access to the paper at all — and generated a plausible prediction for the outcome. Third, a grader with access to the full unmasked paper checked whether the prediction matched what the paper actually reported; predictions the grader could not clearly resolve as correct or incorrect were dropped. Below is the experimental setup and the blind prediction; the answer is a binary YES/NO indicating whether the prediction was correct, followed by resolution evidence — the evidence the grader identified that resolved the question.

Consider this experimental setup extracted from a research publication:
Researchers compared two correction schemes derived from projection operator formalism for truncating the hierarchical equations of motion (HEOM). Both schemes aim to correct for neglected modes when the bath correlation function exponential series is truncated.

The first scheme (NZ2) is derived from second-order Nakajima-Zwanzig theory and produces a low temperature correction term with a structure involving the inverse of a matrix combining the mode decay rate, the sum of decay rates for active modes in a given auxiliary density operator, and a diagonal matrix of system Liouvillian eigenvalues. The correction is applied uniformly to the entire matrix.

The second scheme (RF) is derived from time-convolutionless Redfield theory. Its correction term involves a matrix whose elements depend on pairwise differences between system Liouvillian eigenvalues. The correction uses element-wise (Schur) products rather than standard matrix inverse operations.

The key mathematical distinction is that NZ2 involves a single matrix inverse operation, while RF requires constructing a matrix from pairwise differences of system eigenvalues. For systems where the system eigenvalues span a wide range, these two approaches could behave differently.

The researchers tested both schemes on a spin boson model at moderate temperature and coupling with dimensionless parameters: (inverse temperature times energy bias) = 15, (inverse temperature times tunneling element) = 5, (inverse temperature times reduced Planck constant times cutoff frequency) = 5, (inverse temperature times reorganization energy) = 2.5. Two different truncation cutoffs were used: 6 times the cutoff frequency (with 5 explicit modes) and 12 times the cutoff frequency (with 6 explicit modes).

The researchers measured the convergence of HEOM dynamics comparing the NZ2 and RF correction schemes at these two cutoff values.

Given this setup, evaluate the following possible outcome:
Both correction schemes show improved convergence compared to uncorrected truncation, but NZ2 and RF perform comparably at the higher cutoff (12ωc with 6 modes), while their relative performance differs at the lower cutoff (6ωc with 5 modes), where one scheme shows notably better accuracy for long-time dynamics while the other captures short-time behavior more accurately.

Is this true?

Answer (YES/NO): NO